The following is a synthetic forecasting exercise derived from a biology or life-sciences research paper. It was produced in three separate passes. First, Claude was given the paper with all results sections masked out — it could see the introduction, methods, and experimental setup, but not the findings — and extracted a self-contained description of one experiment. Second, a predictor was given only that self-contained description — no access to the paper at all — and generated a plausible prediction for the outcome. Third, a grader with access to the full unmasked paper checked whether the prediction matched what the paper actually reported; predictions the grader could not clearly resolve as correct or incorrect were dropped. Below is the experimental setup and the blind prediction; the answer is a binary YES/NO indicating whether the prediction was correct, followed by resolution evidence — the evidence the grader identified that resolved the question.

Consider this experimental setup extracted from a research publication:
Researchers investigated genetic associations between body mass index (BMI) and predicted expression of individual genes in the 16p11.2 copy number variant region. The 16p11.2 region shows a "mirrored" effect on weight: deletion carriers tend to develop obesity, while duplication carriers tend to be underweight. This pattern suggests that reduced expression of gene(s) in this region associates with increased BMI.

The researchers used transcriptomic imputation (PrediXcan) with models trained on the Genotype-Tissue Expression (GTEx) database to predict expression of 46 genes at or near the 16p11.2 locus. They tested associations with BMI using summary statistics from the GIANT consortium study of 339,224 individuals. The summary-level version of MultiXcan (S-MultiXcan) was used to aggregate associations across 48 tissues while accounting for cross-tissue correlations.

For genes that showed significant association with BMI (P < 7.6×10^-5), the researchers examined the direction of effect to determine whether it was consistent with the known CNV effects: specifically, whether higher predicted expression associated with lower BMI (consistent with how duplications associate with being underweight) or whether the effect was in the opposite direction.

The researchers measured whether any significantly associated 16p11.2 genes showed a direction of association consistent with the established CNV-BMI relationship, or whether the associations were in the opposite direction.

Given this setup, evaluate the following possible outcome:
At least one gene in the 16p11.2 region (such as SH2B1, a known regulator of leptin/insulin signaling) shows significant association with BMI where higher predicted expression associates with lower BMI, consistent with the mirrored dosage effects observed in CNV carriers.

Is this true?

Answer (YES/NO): YES